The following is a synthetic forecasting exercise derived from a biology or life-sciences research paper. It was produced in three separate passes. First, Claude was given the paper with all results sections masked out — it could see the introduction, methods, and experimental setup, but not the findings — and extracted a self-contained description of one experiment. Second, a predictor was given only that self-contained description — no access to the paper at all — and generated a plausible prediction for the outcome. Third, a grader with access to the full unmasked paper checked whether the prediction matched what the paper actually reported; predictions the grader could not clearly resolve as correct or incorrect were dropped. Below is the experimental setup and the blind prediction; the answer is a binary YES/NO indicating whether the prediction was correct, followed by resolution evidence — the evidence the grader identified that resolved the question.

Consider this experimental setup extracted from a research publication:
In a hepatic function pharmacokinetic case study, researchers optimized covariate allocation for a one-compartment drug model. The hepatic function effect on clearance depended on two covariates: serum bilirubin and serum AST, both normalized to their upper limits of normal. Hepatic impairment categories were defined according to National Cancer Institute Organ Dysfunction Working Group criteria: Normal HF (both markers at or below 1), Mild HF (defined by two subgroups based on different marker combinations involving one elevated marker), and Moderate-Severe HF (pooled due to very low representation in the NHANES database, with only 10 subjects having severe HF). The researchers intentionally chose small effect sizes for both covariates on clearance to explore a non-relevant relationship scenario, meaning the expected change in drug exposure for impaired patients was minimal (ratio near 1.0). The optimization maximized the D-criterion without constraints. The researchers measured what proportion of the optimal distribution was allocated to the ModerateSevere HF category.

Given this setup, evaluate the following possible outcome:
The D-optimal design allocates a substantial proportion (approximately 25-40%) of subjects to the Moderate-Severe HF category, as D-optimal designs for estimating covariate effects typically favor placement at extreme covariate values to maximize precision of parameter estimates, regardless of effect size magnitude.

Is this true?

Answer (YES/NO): YES